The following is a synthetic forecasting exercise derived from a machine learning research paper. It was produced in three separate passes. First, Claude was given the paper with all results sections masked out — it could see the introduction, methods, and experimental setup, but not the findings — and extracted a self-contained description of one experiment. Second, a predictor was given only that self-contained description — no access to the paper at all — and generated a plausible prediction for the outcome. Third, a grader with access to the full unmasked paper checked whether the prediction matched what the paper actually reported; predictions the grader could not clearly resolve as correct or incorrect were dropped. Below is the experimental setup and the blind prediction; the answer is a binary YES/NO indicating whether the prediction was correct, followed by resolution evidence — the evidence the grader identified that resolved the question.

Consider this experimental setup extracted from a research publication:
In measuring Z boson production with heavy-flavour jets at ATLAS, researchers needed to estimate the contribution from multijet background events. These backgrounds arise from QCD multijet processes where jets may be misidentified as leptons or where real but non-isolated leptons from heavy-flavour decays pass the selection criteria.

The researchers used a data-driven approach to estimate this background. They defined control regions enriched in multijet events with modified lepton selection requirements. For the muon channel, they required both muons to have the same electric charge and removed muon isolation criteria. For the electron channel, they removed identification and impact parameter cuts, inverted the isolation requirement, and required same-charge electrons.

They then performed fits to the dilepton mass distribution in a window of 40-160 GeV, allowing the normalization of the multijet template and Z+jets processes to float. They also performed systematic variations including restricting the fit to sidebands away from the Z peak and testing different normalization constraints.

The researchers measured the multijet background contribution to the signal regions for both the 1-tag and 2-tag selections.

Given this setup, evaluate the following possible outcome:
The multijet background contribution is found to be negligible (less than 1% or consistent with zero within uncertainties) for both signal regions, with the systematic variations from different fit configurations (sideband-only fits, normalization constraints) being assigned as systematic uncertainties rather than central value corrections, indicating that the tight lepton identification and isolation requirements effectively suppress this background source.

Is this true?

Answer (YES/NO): NO